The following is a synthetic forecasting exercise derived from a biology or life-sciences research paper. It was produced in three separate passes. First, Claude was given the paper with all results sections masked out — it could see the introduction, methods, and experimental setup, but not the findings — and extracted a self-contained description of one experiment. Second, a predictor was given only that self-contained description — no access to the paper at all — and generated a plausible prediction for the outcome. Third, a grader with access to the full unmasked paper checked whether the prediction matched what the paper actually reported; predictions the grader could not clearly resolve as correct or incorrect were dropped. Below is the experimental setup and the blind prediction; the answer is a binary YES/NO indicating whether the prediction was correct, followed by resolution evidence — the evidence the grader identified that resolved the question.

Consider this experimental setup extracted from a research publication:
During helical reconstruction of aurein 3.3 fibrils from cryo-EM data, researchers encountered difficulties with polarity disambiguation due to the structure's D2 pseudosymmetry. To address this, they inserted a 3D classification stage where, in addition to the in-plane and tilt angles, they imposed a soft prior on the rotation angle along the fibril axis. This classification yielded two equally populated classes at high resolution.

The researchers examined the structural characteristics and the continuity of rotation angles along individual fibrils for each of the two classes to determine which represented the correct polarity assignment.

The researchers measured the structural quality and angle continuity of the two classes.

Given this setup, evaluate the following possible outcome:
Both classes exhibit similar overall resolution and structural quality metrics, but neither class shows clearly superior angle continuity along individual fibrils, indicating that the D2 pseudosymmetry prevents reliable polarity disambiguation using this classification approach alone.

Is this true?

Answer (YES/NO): NO